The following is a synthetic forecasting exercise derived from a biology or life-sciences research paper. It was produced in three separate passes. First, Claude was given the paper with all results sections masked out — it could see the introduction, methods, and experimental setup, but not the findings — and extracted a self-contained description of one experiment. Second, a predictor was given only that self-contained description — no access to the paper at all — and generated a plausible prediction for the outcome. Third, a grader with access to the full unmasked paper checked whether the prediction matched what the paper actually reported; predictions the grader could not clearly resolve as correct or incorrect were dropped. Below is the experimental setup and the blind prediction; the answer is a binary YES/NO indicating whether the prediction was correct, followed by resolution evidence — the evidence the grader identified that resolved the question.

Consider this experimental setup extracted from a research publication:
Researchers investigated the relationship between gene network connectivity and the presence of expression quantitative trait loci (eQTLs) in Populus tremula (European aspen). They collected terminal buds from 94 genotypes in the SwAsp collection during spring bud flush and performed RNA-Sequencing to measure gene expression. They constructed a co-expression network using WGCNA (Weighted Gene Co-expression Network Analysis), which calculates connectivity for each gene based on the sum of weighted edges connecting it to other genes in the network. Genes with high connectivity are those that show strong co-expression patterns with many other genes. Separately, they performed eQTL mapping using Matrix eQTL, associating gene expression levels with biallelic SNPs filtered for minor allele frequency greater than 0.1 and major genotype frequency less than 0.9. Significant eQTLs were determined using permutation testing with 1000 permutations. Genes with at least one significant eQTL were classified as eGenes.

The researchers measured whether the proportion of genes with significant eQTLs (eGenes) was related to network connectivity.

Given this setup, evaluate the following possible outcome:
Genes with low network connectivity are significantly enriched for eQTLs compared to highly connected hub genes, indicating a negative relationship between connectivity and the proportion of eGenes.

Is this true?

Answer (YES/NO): YES